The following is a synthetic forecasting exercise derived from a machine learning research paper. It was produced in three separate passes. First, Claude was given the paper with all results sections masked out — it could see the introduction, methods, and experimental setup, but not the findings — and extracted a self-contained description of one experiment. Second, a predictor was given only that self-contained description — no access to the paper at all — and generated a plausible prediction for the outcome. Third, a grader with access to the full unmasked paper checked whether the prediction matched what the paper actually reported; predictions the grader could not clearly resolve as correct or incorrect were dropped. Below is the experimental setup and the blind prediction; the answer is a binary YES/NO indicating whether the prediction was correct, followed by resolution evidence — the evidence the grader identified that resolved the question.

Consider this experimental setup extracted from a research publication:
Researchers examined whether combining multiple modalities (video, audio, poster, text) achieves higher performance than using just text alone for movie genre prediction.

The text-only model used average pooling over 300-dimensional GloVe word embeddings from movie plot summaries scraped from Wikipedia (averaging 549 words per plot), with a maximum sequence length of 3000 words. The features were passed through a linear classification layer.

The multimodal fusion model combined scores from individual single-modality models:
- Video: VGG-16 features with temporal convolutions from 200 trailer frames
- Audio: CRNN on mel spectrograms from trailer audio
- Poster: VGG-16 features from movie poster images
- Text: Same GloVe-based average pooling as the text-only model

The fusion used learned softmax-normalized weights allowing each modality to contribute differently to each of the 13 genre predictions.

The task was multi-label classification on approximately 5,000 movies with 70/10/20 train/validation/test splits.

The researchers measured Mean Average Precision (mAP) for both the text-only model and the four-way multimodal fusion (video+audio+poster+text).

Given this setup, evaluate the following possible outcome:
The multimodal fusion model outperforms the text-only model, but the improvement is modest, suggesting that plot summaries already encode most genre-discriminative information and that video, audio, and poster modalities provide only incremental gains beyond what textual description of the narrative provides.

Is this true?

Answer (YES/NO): NO